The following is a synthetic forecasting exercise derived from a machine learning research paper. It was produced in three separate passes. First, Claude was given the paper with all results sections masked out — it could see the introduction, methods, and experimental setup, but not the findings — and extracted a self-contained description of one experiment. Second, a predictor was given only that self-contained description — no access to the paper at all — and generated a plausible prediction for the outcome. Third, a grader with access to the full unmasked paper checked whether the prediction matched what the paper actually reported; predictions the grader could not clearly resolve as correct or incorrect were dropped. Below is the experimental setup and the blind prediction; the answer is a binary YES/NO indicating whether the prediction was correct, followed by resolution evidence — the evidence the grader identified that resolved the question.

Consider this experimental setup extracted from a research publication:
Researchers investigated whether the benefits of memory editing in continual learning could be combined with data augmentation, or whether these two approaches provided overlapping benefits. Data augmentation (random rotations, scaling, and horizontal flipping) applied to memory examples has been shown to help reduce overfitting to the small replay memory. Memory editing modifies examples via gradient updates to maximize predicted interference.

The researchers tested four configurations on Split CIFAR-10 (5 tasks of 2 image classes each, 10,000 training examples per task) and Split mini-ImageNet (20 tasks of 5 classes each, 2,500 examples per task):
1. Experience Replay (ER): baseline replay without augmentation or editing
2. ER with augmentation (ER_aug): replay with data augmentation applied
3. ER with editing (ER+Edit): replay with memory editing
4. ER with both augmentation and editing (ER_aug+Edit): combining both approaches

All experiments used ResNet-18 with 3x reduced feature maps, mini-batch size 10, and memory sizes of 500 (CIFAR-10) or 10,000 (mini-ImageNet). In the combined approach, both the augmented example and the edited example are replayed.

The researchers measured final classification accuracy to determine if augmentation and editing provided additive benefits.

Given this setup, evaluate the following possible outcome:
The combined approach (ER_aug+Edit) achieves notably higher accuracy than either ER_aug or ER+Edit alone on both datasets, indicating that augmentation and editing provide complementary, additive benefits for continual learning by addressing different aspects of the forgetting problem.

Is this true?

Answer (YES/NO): YES